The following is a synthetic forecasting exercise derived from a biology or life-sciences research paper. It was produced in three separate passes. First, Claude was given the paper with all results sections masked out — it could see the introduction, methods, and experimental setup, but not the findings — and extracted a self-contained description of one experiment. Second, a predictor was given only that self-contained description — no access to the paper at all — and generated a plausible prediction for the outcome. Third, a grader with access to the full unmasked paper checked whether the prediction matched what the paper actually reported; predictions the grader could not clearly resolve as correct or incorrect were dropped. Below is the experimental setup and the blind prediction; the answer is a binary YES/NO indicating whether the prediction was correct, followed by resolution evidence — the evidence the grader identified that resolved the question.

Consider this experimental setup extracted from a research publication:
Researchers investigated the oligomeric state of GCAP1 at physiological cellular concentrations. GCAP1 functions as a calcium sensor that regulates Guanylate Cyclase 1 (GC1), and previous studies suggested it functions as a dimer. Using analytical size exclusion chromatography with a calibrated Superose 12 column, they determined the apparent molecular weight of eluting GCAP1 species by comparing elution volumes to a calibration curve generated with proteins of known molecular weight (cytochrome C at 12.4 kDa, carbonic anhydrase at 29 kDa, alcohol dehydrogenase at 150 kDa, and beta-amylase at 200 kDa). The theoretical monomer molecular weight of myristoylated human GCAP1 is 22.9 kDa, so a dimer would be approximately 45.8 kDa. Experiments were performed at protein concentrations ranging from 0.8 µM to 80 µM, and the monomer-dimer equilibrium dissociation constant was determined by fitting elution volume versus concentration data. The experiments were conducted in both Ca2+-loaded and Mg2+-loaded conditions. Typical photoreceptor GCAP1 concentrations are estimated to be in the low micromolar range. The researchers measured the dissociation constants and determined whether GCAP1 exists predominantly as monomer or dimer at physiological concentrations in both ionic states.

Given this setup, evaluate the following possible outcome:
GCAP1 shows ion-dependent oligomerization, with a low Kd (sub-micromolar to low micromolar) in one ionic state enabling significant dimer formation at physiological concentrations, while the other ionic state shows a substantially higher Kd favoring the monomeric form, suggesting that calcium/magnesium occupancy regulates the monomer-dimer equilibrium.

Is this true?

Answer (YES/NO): NO